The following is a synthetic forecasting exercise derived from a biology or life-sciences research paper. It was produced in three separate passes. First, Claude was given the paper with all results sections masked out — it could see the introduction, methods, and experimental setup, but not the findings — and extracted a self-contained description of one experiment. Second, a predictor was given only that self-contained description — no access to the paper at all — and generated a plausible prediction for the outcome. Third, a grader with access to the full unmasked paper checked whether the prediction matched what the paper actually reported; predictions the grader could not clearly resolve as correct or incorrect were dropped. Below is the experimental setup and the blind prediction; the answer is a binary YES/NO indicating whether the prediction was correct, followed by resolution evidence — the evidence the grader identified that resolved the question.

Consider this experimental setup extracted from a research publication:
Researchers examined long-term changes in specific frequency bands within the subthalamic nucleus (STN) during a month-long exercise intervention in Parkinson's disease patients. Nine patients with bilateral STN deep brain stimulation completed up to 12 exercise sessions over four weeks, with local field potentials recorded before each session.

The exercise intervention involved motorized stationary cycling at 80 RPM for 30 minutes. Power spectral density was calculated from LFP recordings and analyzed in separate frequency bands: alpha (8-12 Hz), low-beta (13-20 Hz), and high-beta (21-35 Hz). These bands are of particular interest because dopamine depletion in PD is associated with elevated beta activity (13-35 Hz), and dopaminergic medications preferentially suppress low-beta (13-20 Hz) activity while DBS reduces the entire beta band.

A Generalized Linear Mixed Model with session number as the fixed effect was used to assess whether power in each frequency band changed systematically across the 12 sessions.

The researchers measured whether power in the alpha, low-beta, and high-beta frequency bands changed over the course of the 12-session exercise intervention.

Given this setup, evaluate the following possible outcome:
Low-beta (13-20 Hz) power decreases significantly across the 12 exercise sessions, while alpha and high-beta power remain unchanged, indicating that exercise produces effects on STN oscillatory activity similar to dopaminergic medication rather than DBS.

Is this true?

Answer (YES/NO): NO